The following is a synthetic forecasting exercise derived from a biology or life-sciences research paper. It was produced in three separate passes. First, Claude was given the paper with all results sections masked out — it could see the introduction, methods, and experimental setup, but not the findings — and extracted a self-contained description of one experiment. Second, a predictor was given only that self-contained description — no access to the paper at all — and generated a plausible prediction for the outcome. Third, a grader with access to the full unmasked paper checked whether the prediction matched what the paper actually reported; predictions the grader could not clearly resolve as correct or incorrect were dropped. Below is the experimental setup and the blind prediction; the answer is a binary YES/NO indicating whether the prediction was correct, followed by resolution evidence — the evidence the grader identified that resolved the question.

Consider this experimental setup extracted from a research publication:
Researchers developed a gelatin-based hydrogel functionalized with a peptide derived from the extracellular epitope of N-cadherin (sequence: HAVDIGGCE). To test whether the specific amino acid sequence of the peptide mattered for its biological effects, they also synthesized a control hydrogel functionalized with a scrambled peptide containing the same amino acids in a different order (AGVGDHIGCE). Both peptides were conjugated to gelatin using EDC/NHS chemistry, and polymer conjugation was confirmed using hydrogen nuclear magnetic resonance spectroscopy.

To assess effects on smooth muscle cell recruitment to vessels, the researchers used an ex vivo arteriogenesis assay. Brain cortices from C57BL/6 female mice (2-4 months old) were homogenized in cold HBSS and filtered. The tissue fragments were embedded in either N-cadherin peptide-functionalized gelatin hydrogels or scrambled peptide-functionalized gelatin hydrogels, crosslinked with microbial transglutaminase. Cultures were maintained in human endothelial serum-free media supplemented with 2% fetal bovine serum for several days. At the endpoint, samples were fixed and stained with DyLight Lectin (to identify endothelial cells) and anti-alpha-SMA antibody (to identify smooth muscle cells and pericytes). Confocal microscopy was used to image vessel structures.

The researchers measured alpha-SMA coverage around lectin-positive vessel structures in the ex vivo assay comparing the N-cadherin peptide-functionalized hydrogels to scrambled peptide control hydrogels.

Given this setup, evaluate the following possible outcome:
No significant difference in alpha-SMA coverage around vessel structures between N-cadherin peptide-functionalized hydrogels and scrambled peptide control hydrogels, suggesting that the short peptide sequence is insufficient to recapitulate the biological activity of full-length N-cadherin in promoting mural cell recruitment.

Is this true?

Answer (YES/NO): NO